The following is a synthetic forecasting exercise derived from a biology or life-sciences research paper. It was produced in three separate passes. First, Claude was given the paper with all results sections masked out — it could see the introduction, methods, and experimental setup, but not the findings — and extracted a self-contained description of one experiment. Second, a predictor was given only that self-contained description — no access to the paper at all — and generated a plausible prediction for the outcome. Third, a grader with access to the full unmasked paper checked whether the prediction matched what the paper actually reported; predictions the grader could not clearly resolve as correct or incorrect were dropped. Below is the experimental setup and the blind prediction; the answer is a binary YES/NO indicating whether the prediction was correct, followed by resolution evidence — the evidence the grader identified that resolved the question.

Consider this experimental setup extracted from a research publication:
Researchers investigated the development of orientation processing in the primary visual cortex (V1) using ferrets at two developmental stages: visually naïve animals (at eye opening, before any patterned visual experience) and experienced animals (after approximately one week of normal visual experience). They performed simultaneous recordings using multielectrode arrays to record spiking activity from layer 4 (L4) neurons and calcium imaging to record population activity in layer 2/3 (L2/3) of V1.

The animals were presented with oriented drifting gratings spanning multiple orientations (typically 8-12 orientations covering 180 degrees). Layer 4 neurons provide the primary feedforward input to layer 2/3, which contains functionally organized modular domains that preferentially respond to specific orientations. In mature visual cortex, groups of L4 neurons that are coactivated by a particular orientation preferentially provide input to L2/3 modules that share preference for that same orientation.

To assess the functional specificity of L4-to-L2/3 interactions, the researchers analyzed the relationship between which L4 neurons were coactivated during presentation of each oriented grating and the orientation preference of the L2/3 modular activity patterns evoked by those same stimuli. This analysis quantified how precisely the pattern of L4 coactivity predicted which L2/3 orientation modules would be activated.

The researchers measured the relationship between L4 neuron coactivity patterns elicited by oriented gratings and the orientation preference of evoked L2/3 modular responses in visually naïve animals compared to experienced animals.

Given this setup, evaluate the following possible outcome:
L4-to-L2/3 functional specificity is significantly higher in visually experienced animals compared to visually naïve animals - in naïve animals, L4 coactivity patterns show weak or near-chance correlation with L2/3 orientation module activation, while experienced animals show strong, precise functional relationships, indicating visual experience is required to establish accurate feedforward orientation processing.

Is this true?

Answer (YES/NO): YES